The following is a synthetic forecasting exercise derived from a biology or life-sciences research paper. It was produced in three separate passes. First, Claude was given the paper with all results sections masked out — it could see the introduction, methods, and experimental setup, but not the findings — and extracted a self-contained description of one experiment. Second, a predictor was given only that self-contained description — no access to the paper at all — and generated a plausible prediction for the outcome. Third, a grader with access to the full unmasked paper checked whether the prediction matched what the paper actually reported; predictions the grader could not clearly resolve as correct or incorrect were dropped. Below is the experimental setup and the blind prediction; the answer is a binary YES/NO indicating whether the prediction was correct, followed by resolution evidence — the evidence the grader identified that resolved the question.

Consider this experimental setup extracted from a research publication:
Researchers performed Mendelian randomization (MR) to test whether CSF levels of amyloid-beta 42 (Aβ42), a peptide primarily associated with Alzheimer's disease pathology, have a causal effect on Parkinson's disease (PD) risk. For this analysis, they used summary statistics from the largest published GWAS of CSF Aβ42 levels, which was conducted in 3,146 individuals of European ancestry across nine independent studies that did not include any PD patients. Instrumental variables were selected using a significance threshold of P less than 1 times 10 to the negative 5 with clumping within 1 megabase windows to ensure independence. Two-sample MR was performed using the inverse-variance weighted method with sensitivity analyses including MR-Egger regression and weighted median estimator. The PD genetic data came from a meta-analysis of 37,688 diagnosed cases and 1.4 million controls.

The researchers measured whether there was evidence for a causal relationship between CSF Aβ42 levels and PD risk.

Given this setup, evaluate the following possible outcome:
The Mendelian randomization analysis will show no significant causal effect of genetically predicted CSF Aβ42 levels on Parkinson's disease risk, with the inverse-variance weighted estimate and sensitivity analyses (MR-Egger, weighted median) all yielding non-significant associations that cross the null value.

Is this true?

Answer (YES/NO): NO